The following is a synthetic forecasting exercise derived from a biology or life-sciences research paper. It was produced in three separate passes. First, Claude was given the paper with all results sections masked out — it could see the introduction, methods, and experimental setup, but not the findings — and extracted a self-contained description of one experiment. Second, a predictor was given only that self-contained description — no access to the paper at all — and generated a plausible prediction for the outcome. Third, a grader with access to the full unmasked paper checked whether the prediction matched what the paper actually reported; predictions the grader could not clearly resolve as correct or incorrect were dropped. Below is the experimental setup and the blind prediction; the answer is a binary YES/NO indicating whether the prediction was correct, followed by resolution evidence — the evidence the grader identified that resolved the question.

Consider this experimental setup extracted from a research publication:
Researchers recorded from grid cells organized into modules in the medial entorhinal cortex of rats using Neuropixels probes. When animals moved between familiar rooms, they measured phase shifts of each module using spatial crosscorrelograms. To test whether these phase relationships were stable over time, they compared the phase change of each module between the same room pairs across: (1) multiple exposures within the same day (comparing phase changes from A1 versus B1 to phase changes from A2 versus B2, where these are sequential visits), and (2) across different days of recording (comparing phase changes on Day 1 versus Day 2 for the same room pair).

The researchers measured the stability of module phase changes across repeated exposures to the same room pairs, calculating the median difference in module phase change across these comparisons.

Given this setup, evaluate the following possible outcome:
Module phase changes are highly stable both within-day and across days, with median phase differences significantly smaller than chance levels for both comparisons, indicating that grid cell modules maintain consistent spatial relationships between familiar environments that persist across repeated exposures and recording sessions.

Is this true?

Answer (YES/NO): YES